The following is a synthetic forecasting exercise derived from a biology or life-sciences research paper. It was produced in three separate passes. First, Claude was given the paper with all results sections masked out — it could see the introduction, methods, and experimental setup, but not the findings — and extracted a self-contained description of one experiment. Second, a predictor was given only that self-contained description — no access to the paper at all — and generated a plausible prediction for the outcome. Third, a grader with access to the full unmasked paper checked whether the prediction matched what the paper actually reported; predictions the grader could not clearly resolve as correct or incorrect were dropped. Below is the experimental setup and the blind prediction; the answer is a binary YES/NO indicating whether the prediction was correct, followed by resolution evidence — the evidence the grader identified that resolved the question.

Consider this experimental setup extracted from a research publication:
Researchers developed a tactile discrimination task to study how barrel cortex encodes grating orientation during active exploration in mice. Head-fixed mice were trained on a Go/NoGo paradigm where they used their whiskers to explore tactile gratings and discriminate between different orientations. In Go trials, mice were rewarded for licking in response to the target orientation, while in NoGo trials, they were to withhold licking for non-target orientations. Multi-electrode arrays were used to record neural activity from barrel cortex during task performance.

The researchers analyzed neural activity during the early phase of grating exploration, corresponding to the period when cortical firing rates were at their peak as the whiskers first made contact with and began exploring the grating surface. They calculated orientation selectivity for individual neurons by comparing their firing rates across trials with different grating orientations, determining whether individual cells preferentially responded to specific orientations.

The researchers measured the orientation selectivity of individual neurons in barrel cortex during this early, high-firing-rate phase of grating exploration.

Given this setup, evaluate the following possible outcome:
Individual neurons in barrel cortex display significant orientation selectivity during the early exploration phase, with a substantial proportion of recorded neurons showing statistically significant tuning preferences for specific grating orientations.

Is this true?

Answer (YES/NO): NO